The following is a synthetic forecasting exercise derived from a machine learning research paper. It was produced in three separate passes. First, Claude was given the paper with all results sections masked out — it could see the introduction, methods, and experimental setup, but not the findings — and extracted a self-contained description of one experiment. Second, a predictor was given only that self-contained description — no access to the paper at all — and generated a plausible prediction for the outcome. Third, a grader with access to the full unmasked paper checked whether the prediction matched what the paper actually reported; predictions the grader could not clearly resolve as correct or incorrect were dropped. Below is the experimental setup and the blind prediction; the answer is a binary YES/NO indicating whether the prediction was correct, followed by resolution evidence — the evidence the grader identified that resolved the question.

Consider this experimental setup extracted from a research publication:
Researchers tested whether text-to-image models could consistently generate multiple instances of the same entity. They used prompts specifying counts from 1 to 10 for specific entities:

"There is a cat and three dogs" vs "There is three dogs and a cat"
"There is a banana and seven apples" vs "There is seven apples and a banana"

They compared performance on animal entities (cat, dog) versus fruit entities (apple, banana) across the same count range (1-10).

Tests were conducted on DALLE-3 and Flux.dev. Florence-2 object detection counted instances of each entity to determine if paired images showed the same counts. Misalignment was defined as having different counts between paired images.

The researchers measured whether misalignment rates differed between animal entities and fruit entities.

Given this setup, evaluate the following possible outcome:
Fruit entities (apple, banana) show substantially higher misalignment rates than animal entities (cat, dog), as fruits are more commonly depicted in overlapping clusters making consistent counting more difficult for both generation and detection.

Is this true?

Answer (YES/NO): NO